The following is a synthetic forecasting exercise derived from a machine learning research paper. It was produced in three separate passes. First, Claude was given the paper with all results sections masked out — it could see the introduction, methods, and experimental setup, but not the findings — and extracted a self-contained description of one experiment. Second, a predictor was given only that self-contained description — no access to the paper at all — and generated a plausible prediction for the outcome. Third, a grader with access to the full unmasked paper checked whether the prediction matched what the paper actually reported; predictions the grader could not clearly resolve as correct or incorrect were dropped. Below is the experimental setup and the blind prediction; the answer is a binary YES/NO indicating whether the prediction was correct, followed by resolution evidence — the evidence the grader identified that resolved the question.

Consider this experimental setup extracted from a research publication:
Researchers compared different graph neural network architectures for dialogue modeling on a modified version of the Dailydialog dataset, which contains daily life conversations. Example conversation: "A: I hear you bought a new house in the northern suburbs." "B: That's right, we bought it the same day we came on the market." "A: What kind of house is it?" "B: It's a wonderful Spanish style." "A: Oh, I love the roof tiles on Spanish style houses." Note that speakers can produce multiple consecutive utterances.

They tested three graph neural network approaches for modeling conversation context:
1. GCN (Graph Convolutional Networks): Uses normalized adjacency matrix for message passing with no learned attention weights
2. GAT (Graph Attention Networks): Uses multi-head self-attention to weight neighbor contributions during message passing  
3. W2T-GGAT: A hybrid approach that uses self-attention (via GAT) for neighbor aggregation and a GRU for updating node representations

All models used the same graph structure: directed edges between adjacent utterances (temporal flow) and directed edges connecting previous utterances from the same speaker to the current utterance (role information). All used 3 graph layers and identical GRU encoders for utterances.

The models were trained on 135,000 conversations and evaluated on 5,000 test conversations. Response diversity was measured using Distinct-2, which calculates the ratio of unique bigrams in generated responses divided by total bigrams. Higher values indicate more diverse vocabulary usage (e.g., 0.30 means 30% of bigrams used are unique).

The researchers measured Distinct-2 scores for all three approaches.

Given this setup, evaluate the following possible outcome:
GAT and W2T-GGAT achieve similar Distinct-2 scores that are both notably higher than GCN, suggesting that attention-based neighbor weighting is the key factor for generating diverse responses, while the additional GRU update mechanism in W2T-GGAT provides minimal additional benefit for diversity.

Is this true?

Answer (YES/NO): NO